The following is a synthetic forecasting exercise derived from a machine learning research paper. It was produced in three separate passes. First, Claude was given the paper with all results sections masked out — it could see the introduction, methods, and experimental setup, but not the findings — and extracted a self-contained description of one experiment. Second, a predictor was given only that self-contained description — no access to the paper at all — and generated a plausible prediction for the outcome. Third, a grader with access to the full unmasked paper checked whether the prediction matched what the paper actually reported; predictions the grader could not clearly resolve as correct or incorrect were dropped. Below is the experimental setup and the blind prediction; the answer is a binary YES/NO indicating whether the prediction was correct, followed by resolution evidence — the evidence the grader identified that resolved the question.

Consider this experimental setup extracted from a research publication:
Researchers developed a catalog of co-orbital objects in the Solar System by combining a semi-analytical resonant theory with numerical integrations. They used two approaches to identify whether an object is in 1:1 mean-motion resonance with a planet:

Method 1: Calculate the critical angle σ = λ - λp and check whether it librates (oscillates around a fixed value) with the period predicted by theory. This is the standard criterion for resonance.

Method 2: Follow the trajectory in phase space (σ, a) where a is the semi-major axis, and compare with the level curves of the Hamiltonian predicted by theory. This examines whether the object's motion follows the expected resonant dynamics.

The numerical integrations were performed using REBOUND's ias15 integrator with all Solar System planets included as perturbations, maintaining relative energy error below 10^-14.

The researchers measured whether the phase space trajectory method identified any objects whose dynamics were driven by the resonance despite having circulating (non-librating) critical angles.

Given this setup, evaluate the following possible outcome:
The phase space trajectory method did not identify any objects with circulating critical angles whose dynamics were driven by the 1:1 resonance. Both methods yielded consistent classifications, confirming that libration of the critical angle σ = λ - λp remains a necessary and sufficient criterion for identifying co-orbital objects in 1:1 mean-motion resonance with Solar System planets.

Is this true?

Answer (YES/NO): NO